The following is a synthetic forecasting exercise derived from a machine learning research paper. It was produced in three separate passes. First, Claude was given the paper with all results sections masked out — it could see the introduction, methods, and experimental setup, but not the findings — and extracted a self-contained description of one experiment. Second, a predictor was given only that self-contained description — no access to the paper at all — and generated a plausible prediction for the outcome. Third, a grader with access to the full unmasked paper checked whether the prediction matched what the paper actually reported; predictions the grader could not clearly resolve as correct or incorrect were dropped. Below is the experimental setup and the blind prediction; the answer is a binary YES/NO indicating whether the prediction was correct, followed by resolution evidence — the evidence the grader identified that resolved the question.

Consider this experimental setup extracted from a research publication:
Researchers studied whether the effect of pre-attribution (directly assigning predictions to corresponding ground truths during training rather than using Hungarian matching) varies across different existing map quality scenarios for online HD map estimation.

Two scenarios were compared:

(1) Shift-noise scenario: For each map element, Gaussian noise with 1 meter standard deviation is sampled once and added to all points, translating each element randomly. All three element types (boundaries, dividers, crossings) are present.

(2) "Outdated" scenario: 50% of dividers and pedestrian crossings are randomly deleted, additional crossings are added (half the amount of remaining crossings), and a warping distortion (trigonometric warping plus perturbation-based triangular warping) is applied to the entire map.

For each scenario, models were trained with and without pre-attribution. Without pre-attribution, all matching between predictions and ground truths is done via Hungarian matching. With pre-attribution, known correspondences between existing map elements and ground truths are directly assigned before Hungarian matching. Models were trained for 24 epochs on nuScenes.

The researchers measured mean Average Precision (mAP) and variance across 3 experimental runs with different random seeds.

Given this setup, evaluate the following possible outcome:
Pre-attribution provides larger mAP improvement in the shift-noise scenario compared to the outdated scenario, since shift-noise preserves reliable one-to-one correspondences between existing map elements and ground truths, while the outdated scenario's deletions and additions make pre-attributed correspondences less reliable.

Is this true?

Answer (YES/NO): NO